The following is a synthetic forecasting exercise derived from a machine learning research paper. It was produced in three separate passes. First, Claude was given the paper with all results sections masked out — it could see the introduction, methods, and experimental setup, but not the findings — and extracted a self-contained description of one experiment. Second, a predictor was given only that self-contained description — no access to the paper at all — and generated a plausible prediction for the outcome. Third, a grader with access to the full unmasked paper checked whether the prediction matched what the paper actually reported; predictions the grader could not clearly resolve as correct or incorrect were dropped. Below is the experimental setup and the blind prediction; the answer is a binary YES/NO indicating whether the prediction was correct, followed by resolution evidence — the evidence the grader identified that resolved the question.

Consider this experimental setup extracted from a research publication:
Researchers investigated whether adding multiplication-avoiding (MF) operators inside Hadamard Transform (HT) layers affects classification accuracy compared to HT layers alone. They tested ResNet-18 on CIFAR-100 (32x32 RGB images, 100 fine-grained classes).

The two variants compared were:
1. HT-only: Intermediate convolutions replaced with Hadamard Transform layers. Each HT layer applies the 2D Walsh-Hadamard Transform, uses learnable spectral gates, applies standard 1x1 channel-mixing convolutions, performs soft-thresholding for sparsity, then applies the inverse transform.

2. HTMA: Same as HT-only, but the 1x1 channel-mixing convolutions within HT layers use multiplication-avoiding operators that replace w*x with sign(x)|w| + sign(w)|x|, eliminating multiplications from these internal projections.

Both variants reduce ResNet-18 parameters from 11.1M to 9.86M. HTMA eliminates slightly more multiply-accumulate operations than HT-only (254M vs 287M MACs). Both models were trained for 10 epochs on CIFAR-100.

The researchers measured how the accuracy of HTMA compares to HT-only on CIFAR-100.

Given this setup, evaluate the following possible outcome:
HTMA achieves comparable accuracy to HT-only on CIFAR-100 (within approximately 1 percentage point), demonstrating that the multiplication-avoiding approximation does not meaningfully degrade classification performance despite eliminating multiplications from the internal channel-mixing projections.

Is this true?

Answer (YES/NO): YES